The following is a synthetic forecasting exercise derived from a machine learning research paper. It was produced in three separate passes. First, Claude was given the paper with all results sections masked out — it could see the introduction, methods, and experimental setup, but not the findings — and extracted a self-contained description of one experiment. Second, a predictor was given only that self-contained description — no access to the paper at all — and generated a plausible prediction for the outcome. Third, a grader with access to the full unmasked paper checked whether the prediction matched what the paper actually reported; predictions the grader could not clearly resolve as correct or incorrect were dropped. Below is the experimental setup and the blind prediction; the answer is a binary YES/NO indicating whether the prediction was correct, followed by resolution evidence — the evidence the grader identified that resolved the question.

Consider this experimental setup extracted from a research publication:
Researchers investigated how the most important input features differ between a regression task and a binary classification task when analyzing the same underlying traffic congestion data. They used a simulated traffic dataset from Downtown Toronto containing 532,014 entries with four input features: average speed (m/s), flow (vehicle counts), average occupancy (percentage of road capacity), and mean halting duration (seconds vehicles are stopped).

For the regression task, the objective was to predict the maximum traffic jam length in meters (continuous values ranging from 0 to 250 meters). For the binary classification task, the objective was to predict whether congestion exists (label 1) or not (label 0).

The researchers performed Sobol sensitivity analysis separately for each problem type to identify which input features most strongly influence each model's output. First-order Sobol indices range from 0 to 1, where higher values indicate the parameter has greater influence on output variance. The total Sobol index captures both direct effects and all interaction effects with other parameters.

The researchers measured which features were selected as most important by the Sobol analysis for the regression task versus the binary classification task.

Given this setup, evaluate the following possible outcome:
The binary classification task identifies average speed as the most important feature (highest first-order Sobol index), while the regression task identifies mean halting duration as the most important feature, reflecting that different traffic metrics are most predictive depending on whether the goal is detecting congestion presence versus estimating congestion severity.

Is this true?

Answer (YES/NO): NO